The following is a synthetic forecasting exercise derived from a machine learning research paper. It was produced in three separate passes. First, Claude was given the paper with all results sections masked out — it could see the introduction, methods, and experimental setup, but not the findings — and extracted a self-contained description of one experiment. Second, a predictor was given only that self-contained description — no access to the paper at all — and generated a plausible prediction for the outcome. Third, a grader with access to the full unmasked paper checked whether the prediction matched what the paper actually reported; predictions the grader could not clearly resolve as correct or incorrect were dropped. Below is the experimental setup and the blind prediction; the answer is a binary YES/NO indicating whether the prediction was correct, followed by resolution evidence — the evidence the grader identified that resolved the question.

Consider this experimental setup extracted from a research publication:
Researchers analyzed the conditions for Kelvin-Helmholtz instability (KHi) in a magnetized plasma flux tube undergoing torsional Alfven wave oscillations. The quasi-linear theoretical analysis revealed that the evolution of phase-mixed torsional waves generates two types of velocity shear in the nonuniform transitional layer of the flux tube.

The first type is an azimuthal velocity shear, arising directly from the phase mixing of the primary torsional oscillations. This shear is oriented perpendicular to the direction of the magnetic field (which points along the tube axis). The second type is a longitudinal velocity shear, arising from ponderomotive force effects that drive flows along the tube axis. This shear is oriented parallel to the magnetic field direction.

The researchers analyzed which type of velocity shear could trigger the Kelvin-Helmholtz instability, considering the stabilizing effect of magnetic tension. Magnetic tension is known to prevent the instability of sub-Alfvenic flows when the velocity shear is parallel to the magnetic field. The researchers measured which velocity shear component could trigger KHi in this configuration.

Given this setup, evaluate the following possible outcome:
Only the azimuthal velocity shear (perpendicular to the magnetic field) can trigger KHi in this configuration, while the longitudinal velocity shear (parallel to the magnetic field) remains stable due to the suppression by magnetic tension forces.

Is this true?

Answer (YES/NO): YES